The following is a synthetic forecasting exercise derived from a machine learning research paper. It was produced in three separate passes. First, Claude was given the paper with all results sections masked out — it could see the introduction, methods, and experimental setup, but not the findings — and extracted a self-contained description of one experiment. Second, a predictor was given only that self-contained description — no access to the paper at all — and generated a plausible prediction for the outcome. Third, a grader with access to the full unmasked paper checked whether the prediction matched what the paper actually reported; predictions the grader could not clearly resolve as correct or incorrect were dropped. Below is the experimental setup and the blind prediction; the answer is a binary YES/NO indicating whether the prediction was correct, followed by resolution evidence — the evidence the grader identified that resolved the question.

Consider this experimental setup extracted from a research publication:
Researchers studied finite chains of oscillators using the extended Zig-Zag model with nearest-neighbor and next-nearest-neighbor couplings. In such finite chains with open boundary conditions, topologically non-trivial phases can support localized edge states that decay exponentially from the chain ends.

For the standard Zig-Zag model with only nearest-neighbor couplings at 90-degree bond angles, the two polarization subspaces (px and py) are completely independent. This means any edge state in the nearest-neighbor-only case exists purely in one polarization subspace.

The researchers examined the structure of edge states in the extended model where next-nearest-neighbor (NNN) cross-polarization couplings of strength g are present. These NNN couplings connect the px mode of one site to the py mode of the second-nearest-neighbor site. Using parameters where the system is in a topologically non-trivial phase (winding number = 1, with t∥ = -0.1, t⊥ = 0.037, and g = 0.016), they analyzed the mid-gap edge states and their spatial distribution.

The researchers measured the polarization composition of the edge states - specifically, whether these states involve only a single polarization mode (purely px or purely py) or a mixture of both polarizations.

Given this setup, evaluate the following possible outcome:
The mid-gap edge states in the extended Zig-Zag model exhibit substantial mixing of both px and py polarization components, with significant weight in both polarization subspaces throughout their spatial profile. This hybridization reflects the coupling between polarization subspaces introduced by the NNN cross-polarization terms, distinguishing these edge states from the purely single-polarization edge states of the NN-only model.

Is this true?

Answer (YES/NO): NO